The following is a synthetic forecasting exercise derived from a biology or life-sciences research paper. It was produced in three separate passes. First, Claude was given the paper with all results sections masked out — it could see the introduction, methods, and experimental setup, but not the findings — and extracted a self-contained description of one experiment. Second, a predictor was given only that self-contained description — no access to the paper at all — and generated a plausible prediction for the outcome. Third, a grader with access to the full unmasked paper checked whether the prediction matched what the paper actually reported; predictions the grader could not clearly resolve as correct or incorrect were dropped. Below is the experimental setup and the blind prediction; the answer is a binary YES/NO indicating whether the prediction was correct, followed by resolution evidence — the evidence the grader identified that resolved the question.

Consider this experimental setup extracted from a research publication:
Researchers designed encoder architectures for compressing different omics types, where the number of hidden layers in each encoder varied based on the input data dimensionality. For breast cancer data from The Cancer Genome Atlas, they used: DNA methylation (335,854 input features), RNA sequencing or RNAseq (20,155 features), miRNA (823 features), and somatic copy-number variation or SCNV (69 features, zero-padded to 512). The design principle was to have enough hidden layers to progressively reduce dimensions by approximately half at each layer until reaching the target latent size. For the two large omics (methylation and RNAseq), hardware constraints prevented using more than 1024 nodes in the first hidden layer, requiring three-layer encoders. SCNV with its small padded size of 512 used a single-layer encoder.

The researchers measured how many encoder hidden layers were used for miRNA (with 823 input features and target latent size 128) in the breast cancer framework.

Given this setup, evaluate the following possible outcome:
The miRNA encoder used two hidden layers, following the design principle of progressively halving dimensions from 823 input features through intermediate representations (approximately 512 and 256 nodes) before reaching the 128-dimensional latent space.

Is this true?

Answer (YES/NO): YES